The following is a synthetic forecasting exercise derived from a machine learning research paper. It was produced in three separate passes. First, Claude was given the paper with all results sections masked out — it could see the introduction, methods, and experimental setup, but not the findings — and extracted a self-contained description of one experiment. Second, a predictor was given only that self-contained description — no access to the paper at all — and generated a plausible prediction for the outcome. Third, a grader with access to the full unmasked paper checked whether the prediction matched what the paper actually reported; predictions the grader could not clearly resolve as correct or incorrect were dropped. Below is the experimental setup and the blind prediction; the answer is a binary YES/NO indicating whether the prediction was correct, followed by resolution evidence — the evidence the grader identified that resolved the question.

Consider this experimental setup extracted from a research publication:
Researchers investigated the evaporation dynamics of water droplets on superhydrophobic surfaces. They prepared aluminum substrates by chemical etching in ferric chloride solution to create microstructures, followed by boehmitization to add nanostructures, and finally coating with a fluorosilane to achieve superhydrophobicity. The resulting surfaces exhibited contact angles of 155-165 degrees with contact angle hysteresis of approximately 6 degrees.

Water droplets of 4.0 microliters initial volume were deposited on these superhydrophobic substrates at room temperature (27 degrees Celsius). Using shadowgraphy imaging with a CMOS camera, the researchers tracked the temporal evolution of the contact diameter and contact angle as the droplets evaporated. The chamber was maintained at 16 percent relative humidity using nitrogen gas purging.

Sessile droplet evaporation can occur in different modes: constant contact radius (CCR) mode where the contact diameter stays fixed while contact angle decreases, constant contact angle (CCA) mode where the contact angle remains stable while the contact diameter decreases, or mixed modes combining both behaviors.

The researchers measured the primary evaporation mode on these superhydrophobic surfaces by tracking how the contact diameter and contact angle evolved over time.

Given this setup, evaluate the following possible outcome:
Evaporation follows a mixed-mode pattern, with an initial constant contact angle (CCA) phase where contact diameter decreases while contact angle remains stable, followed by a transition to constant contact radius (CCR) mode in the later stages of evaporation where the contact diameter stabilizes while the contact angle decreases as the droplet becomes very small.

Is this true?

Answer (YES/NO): NO